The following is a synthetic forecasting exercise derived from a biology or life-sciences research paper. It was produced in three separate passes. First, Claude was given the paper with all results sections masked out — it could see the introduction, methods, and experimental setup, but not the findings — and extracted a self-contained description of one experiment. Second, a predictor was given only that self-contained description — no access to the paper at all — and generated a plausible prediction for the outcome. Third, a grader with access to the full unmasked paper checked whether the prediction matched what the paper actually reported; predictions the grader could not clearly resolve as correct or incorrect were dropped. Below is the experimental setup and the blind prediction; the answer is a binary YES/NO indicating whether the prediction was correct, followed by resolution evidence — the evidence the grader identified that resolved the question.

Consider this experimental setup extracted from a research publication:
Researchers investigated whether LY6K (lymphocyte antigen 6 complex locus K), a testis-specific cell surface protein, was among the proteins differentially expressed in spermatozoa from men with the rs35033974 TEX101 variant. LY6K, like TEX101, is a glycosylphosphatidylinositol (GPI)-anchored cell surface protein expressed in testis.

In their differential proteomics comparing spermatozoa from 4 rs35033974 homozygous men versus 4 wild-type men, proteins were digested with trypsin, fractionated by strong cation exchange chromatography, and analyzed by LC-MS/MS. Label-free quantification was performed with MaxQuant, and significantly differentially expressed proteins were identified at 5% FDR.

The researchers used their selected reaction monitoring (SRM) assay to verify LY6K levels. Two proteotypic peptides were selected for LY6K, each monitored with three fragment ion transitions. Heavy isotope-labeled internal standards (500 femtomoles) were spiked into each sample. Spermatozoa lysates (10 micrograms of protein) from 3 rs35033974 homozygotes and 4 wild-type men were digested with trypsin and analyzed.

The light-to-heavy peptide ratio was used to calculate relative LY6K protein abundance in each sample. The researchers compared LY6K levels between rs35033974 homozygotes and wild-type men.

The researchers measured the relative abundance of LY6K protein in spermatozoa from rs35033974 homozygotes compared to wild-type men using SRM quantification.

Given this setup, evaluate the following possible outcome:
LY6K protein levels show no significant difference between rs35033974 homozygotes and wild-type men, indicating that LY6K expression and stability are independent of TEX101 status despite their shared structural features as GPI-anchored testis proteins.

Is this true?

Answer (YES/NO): NO